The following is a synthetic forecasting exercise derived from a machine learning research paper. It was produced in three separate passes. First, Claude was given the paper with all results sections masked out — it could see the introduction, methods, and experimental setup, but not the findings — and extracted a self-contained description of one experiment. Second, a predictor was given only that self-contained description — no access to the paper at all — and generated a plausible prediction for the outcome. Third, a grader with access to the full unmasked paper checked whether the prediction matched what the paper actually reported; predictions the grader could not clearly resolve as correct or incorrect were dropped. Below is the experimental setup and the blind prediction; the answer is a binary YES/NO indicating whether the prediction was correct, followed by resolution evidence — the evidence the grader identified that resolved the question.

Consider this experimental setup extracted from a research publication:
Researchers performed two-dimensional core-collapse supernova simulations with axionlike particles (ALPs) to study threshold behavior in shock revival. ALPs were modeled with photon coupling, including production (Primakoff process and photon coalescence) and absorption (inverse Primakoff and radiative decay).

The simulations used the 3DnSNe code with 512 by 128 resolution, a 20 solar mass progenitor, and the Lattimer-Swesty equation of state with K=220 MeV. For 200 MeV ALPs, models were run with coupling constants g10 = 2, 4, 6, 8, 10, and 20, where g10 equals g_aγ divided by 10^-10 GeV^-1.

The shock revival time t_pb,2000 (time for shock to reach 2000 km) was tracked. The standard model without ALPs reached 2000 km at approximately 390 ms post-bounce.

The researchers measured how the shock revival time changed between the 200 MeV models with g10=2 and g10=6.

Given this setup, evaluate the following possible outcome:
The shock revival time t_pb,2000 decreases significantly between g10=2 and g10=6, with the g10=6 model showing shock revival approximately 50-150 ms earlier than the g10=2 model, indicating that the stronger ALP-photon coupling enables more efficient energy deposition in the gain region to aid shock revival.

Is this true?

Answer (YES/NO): NO